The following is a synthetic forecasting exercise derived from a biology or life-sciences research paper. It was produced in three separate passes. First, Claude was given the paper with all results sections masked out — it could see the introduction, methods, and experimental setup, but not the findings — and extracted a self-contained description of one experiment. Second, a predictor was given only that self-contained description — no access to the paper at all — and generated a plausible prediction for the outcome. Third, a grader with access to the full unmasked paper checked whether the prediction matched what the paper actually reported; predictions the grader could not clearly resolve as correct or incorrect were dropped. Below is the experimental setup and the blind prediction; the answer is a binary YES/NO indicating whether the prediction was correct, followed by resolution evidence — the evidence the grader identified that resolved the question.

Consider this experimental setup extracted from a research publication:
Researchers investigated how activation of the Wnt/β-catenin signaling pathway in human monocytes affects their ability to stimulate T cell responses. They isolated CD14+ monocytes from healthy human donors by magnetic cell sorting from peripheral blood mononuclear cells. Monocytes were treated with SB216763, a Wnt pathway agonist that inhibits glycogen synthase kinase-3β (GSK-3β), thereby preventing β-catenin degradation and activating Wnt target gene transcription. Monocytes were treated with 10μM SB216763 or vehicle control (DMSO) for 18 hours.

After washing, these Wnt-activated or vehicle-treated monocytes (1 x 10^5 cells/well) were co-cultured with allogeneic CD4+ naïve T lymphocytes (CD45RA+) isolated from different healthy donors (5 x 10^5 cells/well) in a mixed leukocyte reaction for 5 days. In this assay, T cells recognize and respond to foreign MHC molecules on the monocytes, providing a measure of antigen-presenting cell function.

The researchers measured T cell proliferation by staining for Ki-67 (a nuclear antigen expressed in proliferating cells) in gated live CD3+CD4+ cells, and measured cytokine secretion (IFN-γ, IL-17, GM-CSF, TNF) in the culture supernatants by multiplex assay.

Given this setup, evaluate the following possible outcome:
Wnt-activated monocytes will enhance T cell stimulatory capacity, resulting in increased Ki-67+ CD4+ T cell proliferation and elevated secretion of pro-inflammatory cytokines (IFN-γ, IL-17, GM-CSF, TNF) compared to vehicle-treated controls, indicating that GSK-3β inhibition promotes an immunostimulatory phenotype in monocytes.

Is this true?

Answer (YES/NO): NO